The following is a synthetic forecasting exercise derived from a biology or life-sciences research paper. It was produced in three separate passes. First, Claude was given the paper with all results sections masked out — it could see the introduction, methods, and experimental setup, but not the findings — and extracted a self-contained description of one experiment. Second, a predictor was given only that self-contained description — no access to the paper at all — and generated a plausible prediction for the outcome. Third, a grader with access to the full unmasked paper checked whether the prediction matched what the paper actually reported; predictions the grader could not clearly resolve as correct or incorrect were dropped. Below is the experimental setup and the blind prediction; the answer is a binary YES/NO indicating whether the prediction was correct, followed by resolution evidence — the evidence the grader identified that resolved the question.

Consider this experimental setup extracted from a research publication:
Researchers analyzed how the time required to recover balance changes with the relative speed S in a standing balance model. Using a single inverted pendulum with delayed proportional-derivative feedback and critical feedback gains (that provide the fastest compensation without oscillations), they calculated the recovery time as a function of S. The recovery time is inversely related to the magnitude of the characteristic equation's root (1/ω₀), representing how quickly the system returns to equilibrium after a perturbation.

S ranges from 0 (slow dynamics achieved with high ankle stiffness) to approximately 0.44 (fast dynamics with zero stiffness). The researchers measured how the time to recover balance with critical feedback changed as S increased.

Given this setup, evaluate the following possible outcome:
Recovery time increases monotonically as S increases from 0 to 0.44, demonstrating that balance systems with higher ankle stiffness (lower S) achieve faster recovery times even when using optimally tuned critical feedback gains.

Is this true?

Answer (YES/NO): YES